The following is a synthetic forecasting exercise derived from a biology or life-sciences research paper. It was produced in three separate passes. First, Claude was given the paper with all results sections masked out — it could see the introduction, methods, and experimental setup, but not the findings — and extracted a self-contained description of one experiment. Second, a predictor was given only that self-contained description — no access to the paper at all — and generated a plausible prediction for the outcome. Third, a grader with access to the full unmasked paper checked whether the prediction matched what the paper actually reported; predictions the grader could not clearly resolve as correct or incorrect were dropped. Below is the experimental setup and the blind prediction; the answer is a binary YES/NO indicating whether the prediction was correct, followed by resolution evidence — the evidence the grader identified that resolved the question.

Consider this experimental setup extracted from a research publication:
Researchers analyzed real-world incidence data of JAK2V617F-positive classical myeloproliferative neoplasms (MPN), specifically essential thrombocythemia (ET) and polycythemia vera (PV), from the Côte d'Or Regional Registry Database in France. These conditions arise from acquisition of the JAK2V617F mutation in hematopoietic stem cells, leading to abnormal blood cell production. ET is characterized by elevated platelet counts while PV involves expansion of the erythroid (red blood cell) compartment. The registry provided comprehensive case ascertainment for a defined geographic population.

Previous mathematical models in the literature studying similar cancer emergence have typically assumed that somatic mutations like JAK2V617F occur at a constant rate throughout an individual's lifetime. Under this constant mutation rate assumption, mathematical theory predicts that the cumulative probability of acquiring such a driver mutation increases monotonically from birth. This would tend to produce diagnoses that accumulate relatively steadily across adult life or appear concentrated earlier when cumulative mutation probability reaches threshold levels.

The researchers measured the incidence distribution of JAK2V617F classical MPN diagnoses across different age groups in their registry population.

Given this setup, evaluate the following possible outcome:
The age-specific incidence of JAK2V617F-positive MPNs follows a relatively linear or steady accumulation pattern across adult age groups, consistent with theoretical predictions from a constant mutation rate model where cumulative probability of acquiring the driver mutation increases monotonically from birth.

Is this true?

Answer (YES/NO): NO